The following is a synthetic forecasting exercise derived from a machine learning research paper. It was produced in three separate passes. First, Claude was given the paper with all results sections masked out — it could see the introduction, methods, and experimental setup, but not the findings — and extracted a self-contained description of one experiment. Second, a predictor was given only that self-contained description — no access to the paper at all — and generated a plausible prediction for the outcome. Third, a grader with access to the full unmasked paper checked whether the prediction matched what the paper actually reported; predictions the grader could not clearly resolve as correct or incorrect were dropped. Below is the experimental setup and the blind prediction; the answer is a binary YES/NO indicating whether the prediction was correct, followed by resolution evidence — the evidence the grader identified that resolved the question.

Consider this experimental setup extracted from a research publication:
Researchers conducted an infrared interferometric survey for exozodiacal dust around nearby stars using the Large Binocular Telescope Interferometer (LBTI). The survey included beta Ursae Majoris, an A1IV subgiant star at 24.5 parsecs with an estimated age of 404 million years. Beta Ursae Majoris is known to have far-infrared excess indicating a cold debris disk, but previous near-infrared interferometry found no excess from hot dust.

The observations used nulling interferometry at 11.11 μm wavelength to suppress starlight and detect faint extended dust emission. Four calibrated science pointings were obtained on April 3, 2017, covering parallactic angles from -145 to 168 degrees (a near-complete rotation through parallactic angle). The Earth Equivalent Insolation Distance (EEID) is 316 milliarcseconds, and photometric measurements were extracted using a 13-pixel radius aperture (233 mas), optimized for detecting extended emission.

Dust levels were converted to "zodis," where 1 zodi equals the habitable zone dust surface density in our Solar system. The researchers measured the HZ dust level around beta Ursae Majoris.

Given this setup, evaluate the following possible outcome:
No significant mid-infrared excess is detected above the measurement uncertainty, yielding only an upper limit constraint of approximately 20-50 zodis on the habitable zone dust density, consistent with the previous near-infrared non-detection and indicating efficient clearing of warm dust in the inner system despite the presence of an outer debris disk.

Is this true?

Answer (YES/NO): NO